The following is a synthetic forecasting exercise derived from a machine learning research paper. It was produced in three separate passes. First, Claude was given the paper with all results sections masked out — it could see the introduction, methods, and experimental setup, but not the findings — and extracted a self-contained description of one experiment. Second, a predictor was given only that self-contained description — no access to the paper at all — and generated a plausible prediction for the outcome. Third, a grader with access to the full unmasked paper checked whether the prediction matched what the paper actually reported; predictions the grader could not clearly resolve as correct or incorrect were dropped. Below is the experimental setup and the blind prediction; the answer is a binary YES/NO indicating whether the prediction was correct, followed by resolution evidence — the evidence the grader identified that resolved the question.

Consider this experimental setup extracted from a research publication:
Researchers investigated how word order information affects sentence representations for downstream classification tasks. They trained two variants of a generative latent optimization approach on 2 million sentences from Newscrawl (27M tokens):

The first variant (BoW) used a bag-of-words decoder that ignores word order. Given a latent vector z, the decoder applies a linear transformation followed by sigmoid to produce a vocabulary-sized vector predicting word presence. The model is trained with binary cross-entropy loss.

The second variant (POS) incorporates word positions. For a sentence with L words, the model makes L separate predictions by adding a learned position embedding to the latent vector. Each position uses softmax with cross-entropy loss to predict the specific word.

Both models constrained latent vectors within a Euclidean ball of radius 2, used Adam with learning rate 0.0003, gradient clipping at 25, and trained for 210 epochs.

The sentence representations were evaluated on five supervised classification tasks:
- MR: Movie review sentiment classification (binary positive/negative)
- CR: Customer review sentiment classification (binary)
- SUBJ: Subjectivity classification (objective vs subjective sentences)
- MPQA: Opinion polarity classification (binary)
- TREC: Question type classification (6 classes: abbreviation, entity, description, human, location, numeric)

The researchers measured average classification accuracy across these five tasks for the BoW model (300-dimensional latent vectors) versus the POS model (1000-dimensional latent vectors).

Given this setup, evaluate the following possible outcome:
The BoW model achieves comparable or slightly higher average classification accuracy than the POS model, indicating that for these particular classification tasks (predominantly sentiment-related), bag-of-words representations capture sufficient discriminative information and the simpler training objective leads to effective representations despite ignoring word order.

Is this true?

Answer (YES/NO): NO